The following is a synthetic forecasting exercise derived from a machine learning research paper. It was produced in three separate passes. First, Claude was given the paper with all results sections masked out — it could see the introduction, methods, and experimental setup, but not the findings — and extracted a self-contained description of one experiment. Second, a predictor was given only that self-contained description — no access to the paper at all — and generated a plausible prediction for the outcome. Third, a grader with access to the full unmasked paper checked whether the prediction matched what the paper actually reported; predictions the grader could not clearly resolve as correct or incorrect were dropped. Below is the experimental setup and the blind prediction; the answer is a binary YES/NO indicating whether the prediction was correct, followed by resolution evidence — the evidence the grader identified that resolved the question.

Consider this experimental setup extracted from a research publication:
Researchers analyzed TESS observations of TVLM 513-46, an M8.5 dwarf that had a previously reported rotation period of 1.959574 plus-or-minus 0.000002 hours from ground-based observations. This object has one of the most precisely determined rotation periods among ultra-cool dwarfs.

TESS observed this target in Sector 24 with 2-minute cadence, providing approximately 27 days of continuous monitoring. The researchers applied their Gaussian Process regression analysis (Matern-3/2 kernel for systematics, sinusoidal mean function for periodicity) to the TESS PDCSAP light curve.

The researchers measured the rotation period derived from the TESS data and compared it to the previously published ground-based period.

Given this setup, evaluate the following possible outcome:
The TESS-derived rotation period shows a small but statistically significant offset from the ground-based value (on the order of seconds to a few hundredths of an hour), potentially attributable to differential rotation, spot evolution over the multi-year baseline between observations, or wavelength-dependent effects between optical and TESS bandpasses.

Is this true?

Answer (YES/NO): NO